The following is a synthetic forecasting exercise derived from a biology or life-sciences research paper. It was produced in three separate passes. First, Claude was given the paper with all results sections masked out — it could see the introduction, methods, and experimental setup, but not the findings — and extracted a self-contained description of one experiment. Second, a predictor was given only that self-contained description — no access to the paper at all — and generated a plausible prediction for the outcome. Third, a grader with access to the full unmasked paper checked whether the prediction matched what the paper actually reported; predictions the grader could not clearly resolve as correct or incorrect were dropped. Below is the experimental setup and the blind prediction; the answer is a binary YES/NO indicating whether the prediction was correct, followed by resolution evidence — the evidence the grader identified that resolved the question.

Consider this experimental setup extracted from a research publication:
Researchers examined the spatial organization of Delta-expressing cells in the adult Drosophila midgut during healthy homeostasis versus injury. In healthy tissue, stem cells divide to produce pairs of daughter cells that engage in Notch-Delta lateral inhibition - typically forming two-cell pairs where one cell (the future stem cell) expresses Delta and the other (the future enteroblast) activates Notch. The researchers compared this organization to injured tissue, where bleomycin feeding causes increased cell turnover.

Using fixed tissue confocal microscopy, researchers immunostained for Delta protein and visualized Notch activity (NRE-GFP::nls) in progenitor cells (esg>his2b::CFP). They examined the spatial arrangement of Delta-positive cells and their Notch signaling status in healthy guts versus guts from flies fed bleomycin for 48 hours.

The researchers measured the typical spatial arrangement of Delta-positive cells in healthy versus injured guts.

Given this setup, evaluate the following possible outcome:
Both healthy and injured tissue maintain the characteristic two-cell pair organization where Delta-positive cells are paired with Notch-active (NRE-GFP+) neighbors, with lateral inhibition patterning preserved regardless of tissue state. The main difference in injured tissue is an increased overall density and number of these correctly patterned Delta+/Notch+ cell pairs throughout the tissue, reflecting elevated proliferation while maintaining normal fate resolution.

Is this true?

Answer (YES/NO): NO